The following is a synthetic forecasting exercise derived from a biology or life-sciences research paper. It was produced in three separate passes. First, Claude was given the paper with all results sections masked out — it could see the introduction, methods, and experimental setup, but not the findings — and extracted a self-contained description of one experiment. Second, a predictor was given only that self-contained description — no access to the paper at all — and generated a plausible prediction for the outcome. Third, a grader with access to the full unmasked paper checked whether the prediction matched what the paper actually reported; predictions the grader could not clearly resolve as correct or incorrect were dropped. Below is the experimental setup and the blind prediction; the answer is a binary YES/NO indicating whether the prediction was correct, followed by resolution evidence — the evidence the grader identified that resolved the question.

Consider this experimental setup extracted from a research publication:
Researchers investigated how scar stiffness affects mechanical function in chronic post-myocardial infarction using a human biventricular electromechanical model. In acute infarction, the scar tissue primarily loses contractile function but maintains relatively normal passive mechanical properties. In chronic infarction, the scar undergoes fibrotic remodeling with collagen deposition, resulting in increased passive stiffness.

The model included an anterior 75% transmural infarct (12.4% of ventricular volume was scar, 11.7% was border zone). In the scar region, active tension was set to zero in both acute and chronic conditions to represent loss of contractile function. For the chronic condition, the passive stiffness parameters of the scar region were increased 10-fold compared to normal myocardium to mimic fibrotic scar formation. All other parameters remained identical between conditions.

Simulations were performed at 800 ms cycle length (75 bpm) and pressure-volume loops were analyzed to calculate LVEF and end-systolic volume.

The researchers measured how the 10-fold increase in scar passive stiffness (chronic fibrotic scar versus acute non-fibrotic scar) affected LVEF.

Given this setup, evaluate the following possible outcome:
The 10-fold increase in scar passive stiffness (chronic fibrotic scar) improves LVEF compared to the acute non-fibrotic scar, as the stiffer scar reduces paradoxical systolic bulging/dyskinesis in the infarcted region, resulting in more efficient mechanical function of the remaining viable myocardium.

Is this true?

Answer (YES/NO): YES